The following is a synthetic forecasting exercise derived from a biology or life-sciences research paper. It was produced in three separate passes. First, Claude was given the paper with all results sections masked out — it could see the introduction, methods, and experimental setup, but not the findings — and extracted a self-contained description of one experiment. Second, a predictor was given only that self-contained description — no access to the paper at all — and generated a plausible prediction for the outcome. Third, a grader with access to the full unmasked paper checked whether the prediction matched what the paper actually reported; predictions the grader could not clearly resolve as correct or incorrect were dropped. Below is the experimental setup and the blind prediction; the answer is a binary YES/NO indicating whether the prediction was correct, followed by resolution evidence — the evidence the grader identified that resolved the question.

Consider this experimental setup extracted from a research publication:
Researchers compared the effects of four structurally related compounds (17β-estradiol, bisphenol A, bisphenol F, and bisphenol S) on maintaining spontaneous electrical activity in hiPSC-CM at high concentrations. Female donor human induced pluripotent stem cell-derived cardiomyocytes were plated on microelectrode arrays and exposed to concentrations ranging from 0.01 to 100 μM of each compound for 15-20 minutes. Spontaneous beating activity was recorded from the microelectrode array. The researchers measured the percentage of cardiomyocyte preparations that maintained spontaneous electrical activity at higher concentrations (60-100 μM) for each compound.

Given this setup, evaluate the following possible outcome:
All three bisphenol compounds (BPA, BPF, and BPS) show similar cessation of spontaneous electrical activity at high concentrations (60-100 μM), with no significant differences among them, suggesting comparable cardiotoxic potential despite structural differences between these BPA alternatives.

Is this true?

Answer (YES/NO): NO